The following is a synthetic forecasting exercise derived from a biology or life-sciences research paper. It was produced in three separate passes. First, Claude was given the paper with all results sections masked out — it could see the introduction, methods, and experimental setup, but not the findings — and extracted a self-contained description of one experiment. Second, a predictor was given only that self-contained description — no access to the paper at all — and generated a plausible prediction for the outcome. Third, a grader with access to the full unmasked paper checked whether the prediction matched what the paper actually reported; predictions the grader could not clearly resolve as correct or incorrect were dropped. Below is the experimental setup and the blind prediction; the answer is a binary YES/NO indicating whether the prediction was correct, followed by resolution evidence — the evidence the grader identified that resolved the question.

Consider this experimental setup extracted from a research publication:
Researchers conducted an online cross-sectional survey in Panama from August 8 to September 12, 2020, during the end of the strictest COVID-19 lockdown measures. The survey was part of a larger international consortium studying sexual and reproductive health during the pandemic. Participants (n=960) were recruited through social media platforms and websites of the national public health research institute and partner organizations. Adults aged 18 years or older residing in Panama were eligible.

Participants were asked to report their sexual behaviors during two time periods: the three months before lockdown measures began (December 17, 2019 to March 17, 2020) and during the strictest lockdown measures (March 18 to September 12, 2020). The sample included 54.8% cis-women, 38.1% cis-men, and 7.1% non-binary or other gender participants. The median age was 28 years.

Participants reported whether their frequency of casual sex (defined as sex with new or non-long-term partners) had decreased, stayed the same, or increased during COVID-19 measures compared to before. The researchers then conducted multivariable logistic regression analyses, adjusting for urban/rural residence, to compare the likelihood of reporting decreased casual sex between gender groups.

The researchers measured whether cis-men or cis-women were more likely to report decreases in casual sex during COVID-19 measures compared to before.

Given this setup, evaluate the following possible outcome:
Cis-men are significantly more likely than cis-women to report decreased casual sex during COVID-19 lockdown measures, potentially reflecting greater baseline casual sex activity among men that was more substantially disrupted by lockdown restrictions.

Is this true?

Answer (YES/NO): YES